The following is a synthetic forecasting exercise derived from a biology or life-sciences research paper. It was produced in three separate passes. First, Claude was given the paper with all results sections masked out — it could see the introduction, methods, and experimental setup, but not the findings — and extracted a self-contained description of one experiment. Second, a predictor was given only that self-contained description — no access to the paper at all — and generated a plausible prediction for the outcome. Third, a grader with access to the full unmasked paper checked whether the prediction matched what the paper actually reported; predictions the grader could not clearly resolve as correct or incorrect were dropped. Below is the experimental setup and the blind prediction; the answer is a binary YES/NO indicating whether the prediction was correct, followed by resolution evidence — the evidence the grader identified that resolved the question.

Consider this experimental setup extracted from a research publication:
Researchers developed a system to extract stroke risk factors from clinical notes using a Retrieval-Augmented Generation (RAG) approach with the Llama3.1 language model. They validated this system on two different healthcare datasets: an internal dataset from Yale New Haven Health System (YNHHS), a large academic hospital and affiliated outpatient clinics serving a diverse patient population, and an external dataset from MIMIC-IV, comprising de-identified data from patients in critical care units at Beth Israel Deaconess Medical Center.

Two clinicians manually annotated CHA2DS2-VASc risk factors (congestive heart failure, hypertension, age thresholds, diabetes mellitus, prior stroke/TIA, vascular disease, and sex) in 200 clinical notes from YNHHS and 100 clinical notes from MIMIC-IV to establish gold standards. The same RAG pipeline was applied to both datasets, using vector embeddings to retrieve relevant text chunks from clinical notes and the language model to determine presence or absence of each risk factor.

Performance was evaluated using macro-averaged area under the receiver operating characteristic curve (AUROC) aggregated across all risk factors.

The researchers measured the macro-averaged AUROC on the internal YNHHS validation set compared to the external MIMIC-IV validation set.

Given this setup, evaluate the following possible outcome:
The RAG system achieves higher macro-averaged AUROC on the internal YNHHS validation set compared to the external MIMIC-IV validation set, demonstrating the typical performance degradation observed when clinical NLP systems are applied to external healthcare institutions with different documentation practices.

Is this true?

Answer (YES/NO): NO